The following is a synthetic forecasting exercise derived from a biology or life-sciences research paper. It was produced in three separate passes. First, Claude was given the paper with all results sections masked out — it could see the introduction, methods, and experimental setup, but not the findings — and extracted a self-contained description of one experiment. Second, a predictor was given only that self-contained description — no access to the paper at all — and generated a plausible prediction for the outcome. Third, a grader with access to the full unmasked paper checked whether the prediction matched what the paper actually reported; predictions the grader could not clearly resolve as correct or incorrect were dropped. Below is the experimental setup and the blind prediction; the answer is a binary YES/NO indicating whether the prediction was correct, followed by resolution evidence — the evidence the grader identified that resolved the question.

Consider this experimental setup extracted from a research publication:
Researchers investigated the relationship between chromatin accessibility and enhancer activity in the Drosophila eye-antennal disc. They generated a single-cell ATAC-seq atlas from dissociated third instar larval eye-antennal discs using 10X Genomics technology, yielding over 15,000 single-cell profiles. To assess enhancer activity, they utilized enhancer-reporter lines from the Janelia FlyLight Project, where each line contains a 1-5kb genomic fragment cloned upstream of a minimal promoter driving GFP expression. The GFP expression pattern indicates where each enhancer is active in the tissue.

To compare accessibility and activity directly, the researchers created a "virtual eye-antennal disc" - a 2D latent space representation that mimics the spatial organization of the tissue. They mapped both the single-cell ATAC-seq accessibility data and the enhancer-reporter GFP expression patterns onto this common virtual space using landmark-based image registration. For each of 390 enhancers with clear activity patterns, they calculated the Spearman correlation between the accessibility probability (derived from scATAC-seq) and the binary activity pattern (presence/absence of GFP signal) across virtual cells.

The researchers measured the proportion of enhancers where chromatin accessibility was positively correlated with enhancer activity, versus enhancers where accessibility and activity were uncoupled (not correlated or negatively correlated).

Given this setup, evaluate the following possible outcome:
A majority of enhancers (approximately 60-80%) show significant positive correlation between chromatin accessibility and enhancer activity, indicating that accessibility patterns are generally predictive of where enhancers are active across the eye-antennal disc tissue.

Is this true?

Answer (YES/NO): YES